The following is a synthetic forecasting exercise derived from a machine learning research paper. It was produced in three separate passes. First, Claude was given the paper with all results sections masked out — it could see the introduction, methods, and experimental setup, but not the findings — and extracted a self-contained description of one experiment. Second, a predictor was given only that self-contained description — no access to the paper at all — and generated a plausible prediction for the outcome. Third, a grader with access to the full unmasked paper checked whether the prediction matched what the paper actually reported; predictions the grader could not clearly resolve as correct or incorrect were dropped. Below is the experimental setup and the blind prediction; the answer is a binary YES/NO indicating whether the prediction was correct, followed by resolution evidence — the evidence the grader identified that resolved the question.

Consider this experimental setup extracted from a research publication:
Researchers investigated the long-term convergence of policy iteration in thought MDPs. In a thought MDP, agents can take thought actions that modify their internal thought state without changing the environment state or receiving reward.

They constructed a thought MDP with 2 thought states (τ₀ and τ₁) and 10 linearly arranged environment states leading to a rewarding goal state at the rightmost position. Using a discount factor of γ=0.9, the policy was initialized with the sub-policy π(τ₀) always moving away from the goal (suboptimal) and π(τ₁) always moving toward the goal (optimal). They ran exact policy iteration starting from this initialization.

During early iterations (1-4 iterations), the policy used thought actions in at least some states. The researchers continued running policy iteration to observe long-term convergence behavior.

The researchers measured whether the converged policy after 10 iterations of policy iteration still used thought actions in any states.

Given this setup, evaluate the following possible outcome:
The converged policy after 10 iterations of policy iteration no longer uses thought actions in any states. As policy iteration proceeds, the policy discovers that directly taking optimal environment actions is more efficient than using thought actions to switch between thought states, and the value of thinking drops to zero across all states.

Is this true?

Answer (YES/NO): YES